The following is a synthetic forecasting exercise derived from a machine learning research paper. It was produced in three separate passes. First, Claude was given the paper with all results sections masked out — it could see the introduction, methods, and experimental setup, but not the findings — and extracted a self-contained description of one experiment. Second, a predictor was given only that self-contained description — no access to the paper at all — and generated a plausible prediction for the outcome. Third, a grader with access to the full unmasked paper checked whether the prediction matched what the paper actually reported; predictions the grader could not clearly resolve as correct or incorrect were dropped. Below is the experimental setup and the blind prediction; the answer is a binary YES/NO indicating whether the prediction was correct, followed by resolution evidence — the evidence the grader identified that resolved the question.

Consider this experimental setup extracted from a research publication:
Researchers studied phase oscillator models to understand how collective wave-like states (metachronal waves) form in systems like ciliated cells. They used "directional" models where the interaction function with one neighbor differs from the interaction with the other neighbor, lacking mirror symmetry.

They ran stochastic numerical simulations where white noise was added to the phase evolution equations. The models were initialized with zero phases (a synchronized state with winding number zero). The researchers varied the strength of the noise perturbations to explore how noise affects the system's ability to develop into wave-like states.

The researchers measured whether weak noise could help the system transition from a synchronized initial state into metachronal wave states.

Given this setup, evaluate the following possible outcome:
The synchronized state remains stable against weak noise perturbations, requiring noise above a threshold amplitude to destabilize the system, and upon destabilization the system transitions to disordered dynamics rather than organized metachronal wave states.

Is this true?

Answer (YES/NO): NO